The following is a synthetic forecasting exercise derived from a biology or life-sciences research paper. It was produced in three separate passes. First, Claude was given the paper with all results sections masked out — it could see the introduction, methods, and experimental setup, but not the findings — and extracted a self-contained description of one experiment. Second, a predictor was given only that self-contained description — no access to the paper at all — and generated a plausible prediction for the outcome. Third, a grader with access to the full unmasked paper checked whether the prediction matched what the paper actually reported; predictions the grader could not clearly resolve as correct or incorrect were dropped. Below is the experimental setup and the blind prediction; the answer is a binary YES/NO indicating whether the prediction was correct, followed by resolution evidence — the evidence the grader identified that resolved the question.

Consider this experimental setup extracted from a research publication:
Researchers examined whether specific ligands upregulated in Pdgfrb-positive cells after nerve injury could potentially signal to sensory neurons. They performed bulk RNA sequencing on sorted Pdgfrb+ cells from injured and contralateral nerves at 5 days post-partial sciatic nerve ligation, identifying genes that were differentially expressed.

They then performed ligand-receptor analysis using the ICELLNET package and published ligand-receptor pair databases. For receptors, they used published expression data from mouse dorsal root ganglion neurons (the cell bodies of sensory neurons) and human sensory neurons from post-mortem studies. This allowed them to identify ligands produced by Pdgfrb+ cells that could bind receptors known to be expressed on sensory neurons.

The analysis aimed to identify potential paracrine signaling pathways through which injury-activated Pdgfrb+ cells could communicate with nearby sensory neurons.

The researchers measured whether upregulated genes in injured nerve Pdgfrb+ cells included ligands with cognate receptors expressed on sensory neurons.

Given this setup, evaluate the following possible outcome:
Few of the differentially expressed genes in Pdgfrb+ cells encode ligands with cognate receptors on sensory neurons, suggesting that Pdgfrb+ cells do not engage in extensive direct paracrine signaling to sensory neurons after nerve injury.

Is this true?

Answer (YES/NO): NO